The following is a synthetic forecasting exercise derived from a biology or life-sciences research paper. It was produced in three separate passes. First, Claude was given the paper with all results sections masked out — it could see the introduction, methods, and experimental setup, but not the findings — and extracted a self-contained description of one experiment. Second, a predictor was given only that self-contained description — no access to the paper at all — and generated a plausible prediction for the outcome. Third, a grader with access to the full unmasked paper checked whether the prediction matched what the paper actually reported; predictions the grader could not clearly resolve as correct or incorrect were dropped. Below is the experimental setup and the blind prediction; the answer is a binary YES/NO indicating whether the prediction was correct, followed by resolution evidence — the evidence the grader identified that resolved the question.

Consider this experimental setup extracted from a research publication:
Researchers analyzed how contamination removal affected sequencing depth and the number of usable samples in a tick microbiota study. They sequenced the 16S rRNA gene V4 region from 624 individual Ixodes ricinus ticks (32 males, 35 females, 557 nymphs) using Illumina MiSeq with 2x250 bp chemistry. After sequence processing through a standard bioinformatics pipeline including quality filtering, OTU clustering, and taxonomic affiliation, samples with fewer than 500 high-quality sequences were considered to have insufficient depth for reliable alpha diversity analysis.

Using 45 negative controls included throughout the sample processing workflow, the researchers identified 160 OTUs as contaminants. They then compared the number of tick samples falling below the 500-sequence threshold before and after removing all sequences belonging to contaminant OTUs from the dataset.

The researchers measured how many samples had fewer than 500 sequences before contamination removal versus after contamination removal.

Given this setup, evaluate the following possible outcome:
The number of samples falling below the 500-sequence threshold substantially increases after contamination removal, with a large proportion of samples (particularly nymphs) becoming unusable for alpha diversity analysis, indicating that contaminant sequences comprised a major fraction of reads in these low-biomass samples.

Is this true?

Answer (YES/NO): YES